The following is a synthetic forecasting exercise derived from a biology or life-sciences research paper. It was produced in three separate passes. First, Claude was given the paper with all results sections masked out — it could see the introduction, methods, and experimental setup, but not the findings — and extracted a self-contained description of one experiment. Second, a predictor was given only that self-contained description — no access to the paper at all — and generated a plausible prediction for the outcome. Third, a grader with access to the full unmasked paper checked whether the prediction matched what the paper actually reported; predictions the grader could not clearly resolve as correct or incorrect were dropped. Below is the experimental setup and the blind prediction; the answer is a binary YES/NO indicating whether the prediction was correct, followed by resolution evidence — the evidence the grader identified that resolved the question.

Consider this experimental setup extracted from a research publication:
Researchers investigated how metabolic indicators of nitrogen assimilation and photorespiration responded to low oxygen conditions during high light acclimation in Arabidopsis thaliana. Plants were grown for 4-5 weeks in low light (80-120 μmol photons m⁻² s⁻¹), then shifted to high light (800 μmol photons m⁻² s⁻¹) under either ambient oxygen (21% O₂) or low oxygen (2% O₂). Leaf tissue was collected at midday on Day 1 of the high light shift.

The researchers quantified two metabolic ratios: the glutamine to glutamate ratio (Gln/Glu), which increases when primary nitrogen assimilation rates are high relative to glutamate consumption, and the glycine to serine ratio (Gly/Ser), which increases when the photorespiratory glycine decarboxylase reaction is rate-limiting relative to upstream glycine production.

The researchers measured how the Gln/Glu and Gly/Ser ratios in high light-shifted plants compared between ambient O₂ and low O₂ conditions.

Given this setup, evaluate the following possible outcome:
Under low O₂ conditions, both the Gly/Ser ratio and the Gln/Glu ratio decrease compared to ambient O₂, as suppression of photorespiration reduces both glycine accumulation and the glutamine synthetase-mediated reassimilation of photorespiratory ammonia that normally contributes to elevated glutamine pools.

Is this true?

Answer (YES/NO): YES